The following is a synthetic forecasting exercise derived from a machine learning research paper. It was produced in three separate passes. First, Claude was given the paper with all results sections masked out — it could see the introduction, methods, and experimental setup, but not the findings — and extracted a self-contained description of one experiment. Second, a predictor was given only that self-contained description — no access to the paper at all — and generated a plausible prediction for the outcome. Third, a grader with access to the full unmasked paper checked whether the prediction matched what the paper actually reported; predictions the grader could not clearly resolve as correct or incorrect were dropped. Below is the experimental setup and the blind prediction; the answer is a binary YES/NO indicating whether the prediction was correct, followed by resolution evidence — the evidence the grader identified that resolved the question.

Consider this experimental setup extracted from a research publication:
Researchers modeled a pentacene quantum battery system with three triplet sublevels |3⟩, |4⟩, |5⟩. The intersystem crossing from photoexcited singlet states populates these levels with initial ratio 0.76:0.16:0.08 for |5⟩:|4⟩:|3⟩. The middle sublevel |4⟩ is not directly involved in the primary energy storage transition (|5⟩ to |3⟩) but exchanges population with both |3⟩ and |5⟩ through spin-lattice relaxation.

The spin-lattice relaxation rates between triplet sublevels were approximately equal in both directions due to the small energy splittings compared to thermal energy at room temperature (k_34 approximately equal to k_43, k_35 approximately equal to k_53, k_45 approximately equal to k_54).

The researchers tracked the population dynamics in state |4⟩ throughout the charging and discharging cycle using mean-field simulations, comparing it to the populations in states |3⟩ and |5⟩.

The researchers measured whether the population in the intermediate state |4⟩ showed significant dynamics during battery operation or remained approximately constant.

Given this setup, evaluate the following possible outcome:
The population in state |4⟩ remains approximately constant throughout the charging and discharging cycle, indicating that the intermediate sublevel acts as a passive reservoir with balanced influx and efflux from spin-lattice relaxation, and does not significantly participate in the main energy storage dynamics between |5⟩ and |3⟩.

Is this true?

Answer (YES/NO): YES